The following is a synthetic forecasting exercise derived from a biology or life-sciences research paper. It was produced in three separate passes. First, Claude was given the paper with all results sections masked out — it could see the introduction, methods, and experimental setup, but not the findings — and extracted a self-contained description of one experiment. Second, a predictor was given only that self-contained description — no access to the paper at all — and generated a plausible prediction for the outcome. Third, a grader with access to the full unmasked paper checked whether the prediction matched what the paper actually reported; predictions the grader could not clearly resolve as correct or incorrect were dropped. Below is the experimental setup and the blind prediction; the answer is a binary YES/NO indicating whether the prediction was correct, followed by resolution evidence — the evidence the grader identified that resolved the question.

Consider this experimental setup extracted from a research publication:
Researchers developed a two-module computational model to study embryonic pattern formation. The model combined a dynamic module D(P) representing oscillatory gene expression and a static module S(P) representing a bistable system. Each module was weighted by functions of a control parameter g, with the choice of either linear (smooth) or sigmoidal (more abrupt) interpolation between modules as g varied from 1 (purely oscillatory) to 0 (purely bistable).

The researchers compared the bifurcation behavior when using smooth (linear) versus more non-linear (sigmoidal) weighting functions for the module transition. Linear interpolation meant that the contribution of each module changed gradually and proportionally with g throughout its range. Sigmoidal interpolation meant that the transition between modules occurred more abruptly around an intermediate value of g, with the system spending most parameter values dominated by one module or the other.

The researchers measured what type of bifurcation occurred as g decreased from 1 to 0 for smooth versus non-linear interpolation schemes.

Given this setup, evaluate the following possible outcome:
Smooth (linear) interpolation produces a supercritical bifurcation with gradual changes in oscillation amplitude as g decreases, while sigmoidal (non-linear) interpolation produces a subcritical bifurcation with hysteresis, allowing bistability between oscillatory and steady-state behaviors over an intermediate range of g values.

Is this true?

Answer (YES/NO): NO